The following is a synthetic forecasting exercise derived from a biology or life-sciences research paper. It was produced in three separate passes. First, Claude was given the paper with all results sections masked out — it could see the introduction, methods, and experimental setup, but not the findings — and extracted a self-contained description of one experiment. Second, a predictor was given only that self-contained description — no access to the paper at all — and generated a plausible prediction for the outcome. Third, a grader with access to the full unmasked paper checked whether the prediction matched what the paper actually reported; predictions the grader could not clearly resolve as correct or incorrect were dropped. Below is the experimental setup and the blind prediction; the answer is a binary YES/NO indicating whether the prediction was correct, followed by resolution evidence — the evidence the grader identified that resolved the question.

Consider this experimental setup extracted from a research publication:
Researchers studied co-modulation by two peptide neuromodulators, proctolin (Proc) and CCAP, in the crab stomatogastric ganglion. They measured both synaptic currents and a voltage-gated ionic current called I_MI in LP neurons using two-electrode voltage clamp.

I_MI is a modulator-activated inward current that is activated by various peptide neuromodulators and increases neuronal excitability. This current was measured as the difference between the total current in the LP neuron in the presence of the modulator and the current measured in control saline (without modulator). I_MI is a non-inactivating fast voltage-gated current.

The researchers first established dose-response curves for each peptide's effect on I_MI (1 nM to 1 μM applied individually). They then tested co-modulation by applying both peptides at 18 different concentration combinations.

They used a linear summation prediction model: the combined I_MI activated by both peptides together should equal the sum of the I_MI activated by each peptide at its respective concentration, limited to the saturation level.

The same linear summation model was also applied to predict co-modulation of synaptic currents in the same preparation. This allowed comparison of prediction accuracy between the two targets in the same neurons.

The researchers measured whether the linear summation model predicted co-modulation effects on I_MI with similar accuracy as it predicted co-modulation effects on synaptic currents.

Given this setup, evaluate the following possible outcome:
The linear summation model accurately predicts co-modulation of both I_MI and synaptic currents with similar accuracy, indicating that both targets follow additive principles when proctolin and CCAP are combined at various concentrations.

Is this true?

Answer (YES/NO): NO